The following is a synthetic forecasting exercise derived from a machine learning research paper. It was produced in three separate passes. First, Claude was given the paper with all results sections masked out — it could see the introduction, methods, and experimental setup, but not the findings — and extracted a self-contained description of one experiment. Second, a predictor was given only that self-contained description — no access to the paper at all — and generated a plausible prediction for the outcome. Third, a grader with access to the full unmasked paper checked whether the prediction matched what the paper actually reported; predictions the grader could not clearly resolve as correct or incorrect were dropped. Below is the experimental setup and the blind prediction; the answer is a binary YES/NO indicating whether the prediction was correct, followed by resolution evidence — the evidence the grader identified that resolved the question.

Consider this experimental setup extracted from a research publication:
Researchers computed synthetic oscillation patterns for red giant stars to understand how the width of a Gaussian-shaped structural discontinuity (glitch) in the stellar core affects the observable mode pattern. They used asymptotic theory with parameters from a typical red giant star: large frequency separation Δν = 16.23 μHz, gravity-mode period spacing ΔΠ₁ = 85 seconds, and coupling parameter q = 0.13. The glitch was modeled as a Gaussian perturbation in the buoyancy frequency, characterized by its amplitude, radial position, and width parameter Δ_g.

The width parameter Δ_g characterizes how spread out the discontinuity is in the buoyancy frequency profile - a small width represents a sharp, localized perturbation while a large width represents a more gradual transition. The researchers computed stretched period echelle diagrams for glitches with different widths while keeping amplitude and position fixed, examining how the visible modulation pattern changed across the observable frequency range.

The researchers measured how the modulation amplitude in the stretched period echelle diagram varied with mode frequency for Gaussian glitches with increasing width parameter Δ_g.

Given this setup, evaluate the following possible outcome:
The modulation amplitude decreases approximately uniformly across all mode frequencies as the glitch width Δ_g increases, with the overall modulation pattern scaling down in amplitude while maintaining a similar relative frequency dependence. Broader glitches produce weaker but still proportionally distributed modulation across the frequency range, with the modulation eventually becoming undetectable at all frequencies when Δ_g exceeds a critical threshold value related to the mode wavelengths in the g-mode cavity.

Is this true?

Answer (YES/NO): NO